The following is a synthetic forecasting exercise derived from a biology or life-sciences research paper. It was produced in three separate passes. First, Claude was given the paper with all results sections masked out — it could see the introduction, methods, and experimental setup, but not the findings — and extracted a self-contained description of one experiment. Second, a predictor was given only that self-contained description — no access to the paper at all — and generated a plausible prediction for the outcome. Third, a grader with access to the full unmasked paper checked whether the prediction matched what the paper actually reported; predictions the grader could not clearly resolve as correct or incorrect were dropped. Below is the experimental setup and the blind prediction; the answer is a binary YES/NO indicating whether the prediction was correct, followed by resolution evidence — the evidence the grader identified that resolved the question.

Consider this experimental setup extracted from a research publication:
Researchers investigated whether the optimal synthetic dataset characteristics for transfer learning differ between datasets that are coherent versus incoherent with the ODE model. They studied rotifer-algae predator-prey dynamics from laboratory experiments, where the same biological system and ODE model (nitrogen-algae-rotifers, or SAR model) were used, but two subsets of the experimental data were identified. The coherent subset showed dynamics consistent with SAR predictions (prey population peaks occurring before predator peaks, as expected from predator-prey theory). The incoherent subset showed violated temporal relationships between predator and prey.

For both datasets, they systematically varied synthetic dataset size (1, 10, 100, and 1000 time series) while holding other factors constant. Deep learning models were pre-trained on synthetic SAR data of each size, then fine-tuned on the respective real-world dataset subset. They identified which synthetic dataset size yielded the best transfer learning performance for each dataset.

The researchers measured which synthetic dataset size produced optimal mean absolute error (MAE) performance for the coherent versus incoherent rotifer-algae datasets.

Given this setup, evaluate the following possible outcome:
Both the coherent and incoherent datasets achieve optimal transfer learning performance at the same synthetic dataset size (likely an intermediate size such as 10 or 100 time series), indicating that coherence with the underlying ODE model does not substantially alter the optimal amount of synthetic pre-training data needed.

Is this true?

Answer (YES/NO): NO